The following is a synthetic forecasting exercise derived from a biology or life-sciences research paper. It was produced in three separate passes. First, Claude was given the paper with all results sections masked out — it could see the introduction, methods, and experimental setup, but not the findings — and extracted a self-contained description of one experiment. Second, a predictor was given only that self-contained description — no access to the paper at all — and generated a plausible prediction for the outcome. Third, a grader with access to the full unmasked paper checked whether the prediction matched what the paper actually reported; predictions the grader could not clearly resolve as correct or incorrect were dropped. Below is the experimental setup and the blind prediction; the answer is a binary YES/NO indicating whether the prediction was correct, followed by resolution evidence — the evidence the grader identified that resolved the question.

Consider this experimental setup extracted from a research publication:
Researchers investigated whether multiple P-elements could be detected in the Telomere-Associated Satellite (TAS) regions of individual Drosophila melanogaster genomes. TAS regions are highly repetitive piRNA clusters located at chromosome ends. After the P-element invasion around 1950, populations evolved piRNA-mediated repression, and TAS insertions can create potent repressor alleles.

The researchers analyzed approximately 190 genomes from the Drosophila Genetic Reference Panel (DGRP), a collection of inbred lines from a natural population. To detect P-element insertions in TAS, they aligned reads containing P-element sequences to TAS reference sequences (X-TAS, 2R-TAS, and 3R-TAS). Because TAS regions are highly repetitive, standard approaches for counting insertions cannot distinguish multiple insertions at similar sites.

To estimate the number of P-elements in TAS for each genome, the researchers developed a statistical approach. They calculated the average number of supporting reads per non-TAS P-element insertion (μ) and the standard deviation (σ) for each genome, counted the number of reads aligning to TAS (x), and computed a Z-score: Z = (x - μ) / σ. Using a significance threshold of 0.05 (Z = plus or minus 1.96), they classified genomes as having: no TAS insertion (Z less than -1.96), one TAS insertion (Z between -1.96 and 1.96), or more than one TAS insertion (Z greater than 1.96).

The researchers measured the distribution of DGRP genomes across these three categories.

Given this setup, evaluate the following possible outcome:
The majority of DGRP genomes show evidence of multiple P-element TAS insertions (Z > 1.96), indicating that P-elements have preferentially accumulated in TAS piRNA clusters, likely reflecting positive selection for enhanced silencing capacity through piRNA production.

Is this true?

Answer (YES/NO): NO